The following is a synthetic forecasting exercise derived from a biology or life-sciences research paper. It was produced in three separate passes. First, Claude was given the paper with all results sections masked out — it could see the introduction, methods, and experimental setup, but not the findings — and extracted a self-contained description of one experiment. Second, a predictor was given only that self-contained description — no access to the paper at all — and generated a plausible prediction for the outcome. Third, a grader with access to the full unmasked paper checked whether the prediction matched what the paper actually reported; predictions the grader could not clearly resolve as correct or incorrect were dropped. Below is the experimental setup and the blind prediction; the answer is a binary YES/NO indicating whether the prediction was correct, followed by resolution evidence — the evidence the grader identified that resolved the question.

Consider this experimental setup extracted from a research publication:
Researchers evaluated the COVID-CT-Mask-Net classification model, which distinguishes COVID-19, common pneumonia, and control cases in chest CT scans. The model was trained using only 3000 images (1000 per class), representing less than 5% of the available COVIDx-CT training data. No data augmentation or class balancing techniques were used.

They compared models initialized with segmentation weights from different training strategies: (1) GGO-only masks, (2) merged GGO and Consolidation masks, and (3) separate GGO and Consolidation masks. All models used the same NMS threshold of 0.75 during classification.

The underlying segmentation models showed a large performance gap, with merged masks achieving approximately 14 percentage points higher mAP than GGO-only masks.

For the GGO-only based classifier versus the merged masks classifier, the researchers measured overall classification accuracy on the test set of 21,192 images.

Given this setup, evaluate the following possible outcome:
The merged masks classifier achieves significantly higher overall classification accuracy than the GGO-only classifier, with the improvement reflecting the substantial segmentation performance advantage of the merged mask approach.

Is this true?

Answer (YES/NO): NO